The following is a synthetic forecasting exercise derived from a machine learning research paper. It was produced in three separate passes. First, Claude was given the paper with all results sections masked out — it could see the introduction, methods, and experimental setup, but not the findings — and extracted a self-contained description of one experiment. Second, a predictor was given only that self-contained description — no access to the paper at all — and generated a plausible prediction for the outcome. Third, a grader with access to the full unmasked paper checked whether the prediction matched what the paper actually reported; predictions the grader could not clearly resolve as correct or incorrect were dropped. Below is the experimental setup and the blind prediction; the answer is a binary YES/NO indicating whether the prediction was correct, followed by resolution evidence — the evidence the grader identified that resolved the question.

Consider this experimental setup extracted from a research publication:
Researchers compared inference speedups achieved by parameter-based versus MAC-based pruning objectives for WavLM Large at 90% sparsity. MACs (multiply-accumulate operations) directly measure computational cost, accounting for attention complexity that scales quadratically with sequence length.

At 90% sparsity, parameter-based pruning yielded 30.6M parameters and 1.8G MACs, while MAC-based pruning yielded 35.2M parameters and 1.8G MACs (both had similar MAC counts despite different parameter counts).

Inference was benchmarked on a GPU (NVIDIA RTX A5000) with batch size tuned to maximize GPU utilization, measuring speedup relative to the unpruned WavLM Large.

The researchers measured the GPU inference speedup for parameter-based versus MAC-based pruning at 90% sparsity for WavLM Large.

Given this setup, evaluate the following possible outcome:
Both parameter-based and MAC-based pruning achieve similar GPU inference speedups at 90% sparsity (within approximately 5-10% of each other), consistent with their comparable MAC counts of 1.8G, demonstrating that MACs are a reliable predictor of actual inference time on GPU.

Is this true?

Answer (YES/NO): NO